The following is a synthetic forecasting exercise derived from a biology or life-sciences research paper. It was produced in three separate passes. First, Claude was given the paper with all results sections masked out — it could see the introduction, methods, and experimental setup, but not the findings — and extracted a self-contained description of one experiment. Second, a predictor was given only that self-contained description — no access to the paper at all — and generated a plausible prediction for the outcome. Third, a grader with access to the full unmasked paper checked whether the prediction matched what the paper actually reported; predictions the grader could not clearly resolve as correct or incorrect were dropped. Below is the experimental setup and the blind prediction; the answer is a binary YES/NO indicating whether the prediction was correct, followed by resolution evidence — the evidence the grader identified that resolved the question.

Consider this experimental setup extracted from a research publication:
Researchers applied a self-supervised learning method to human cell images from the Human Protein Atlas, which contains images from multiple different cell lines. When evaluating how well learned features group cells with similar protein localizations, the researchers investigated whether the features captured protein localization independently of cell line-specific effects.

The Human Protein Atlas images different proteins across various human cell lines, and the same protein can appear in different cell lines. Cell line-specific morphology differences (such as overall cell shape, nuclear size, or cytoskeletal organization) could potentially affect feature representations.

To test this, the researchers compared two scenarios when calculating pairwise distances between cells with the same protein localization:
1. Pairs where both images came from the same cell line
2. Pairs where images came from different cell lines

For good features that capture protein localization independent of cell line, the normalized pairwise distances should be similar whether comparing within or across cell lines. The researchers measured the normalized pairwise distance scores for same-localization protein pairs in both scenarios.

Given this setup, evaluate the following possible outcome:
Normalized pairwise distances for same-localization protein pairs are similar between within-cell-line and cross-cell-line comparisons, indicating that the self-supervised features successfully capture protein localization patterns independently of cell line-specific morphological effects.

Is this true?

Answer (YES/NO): NO